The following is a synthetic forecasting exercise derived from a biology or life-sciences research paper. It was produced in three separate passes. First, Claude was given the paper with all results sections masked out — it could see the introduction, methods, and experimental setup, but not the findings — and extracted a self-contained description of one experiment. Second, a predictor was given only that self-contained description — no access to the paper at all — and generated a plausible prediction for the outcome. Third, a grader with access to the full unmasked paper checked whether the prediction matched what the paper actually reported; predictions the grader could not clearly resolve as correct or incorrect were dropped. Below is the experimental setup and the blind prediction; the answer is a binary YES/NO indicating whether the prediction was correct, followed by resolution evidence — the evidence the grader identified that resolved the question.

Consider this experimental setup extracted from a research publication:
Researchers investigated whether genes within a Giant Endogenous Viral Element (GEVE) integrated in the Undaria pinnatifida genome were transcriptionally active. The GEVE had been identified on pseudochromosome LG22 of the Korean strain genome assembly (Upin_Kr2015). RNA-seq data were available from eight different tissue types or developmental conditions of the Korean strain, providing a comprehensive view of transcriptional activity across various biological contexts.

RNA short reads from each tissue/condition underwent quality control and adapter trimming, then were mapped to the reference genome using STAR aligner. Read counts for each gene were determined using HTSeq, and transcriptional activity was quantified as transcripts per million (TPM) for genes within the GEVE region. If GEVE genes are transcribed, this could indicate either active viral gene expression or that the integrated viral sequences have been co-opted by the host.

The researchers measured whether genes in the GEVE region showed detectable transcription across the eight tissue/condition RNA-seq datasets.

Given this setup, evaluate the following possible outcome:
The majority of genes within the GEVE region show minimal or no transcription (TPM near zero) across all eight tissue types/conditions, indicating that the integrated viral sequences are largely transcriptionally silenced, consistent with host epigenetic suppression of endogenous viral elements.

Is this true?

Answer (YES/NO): NO